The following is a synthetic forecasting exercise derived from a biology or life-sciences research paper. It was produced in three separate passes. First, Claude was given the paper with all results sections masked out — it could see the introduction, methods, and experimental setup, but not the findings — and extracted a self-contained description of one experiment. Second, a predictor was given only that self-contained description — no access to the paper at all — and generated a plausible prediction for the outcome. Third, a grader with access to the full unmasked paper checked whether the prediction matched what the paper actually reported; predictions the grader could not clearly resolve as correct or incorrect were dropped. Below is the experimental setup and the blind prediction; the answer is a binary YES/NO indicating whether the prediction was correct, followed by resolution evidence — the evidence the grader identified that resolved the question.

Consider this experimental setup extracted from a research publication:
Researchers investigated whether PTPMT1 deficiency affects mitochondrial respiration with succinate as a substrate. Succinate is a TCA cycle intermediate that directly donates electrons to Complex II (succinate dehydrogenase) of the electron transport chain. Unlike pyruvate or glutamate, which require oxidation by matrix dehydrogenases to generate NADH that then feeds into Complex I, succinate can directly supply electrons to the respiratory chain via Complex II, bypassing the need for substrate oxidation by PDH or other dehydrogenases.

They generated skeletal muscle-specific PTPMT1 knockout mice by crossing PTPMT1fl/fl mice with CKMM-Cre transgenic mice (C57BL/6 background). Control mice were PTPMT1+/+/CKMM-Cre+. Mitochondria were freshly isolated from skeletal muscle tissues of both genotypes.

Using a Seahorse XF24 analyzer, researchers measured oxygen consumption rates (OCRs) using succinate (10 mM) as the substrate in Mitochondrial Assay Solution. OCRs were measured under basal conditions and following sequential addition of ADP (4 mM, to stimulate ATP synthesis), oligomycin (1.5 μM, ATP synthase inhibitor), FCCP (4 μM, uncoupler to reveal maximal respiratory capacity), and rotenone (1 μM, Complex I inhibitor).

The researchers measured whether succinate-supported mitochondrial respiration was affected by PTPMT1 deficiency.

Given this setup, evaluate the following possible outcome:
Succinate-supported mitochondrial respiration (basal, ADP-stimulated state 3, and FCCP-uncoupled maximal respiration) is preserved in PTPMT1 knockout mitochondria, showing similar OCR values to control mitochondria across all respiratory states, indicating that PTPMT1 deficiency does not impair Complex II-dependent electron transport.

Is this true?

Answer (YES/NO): YES